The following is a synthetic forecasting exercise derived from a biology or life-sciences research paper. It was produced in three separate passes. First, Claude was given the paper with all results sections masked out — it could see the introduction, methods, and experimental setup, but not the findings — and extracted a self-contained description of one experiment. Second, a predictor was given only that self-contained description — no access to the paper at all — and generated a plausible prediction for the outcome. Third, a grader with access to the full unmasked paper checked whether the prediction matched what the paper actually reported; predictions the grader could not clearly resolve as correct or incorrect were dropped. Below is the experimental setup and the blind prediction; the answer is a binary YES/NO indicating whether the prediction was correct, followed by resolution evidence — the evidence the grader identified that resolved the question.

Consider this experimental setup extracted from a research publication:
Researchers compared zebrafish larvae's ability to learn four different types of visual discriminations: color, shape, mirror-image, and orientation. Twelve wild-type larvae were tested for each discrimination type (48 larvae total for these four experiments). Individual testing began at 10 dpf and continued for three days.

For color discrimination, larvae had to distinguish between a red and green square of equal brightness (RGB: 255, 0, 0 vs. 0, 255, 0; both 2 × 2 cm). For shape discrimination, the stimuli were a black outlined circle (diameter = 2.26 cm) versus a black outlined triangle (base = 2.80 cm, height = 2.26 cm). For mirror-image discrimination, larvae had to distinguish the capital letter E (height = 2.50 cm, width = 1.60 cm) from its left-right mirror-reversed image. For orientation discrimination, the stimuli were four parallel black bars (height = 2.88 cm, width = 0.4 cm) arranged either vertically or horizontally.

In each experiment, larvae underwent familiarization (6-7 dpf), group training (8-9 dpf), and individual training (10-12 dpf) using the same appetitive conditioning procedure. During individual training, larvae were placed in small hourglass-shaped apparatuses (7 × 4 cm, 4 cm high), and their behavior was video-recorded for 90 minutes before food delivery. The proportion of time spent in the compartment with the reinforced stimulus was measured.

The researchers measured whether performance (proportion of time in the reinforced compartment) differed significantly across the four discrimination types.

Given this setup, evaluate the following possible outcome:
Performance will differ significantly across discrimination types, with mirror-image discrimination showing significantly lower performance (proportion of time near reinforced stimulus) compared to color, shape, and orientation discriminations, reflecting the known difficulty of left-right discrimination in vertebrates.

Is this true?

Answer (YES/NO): NO